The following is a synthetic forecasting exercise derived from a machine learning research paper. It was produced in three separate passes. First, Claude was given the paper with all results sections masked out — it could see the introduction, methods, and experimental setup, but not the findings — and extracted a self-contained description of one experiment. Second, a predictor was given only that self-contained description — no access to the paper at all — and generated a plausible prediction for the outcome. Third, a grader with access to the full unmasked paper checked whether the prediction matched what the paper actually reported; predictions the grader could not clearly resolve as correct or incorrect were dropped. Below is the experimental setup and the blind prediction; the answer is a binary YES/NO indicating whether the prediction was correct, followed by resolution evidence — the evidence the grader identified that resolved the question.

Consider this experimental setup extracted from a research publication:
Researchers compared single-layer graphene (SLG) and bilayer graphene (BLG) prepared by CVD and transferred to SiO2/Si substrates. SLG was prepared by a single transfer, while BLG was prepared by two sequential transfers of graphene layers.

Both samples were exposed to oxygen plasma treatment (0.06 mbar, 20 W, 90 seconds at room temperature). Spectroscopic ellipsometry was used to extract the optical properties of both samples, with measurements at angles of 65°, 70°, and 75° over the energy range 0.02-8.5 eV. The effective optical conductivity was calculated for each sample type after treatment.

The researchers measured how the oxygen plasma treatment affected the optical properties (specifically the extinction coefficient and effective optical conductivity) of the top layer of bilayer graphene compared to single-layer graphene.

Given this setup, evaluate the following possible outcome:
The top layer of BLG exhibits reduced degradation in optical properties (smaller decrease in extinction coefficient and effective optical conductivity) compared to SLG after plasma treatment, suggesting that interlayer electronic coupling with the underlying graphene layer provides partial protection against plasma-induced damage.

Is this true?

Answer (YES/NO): NO